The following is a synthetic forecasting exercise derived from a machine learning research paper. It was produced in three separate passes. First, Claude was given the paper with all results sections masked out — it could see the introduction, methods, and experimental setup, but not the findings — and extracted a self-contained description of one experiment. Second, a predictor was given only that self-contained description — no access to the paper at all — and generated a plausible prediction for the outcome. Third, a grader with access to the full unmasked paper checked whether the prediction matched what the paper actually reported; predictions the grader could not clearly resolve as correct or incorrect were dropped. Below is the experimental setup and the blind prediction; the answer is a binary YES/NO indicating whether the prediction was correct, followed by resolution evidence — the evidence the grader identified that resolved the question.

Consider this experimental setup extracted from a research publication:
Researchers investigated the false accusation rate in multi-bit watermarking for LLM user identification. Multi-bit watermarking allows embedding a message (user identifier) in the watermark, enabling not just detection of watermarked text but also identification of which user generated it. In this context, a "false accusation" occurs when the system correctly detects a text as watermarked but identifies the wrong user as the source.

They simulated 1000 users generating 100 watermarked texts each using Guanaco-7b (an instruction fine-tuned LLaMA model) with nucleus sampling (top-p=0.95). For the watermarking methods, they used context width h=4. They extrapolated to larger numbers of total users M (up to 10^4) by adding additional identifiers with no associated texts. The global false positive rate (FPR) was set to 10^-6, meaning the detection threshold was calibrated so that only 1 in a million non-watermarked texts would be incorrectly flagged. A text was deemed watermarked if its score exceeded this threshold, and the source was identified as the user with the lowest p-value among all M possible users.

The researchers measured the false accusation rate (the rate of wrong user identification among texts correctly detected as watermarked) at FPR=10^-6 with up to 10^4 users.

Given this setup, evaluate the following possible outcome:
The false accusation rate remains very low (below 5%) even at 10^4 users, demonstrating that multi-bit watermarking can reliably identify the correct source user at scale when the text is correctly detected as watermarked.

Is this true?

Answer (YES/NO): YES